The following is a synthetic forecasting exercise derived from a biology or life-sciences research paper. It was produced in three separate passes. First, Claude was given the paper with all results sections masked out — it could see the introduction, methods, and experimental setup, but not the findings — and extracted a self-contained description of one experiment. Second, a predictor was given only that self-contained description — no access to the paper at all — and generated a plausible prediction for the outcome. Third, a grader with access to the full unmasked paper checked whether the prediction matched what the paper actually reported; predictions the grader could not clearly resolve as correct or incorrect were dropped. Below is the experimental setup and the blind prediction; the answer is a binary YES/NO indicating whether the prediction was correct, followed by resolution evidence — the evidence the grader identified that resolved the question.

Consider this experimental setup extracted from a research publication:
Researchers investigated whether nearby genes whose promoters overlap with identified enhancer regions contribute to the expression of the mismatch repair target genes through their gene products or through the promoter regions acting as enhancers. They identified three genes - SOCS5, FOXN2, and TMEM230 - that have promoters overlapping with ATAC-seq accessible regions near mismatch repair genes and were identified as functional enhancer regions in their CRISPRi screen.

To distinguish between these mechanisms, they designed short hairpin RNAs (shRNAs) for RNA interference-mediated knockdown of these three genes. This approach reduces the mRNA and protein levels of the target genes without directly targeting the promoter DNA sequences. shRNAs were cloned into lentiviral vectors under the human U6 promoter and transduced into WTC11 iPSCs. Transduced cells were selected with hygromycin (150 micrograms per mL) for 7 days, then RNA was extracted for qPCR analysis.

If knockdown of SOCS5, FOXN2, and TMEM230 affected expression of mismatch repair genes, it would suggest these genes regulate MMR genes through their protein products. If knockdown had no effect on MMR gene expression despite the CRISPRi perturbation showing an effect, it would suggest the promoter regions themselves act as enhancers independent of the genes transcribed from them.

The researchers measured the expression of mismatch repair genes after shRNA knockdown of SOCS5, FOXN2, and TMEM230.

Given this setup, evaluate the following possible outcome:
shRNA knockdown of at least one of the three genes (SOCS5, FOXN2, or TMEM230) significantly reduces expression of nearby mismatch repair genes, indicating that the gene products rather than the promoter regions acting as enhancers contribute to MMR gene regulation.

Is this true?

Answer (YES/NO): NO